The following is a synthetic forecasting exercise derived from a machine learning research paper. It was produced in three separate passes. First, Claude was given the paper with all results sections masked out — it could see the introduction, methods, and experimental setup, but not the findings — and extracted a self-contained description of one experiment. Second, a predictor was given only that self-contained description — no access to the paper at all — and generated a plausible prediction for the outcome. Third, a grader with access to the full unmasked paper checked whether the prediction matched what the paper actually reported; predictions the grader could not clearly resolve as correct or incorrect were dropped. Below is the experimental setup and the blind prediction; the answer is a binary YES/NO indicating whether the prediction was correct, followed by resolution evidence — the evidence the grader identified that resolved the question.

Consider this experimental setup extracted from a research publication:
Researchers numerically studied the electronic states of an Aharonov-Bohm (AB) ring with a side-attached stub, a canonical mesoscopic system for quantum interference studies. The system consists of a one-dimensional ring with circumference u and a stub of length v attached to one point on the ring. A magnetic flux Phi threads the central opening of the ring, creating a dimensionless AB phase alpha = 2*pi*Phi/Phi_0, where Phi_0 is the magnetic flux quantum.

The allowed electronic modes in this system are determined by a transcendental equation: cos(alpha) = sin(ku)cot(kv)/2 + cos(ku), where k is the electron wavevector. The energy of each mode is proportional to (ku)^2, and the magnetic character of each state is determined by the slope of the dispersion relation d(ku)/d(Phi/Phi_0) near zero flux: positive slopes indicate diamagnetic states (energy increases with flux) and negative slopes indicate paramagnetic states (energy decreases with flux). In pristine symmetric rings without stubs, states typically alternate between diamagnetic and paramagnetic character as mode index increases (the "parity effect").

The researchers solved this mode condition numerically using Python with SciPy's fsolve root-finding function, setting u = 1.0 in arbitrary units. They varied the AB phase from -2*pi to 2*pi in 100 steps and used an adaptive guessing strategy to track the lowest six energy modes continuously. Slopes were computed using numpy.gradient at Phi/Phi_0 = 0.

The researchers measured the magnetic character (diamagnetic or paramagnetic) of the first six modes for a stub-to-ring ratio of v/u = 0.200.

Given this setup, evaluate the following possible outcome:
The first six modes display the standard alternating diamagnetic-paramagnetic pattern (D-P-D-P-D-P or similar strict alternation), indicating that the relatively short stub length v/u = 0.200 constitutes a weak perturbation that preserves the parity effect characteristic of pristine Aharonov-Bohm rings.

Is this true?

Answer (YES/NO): NO